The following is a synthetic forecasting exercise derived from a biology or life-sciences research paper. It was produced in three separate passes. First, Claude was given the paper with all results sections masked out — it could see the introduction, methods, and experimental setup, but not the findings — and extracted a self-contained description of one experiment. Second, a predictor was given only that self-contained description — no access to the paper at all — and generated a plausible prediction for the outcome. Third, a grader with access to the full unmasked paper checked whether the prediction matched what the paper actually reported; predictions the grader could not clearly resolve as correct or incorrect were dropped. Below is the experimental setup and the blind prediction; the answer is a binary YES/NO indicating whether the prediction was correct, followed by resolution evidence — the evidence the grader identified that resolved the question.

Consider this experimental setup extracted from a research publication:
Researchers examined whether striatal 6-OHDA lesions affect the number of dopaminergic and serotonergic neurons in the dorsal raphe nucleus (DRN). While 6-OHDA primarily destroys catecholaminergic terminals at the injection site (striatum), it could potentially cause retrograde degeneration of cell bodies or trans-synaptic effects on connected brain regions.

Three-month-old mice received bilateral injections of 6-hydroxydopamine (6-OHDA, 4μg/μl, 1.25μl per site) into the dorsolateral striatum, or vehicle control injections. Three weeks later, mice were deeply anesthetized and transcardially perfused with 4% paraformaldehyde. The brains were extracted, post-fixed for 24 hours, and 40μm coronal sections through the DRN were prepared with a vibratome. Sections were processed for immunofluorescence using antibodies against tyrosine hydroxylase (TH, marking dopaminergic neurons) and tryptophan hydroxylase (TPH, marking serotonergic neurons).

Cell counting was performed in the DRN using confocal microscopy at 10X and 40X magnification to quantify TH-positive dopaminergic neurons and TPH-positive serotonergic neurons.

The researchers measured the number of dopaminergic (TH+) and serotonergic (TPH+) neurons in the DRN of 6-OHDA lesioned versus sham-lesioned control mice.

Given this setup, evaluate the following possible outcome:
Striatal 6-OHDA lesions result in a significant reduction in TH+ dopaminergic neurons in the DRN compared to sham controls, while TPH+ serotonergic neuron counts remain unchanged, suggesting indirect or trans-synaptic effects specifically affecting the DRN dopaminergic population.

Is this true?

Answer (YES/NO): NO